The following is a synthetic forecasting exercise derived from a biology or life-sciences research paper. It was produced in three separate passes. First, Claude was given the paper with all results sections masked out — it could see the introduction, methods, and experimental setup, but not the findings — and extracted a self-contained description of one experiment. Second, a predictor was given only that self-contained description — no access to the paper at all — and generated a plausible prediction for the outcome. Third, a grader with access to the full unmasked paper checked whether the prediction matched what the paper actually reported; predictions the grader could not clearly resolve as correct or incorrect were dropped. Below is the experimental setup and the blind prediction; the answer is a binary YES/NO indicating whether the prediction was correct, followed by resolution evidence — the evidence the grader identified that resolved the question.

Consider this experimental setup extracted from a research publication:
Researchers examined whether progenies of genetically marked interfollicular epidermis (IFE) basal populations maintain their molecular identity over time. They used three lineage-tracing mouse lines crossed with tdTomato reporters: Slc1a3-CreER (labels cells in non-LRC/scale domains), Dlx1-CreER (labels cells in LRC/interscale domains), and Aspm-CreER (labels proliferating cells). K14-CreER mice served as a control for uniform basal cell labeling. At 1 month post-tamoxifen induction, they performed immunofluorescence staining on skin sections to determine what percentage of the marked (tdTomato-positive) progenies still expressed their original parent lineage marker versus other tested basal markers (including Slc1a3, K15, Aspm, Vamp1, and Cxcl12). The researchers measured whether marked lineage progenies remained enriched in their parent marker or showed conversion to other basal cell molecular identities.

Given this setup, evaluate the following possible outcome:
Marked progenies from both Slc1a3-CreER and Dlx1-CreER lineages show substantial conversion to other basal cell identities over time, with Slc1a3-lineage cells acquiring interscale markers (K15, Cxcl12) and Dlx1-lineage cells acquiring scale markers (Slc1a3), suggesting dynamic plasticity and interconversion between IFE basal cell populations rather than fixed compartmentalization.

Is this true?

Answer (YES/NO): NO